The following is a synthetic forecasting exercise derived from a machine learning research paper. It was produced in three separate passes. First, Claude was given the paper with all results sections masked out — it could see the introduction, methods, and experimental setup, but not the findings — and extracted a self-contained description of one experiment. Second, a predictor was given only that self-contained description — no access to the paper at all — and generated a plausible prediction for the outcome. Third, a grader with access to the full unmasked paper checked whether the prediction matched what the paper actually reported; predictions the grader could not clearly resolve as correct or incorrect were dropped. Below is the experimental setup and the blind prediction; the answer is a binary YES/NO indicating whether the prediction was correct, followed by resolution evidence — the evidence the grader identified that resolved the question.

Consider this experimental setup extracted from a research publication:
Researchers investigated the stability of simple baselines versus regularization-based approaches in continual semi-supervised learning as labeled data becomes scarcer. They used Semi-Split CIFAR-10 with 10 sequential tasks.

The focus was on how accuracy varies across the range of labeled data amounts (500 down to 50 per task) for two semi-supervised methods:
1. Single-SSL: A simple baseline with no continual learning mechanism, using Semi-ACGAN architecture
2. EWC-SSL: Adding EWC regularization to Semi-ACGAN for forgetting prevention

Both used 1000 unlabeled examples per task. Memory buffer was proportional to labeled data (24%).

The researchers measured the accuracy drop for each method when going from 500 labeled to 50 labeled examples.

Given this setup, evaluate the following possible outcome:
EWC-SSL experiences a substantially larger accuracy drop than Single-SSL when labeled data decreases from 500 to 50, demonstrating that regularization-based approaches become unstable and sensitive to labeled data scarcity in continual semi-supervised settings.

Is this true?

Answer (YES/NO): NO